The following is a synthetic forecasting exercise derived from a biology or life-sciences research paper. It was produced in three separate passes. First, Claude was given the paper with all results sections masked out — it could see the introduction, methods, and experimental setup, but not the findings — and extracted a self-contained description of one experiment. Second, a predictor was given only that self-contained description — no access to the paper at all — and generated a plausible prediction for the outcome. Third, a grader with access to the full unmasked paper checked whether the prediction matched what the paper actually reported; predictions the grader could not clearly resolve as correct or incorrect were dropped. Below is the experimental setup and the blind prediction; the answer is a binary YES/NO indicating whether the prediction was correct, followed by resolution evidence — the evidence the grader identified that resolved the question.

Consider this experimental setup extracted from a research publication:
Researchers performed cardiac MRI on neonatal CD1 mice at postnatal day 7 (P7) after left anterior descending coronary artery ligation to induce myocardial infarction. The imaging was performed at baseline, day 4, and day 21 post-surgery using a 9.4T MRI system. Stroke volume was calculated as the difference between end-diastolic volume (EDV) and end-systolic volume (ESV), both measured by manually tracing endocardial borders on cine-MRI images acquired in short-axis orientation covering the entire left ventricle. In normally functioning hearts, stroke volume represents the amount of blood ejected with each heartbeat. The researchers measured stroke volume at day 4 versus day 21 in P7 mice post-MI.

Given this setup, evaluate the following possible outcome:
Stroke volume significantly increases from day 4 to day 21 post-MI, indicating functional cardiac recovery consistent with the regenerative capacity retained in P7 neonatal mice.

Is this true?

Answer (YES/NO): NO